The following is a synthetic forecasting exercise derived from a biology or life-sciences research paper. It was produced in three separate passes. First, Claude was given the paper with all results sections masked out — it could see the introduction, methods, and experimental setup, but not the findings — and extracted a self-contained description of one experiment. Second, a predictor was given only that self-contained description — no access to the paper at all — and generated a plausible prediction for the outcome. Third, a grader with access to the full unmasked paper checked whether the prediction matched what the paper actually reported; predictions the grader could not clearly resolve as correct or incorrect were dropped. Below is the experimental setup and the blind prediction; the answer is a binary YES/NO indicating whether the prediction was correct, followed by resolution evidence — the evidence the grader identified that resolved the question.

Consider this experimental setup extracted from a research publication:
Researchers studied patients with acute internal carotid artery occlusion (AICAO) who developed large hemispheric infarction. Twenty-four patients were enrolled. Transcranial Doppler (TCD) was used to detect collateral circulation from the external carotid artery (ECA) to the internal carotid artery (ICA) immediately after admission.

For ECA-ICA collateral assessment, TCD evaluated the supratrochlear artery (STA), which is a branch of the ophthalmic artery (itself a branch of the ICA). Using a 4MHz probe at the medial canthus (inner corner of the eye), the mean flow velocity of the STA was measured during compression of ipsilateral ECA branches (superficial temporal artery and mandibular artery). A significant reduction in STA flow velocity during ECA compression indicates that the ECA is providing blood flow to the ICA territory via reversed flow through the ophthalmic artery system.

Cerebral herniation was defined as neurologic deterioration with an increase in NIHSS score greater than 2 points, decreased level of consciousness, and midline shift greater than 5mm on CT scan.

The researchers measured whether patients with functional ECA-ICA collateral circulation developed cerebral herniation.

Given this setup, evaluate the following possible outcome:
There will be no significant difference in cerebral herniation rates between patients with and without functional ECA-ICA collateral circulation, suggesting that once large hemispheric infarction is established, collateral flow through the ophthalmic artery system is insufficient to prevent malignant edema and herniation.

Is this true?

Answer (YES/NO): NO